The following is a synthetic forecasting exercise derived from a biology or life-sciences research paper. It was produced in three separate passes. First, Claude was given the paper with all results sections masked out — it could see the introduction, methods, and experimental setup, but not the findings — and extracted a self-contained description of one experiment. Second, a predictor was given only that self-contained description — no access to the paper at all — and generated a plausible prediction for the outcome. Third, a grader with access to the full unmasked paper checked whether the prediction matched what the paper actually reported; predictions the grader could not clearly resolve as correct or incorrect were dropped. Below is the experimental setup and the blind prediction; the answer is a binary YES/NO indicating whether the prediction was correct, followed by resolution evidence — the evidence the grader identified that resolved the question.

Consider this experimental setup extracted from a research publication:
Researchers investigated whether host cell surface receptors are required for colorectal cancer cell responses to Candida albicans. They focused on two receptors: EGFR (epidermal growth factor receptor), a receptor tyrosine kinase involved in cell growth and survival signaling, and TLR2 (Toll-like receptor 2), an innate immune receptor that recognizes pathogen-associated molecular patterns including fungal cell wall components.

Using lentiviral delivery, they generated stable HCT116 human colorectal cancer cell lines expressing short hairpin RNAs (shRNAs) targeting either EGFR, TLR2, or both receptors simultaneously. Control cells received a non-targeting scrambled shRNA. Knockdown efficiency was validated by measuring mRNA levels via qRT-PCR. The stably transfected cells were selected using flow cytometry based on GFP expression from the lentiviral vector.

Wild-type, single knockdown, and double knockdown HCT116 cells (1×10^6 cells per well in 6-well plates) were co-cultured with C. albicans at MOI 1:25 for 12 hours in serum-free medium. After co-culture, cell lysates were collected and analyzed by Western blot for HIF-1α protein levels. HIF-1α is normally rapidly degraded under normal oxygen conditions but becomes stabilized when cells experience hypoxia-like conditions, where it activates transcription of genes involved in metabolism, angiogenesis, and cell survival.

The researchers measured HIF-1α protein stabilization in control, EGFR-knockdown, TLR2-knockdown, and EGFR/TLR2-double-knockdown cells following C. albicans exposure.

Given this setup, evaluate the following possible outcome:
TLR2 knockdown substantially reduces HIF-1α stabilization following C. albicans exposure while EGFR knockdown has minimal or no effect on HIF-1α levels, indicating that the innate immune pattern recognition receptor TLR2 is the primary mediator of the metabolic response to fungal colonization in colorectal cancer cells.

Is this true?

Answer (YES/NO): NO